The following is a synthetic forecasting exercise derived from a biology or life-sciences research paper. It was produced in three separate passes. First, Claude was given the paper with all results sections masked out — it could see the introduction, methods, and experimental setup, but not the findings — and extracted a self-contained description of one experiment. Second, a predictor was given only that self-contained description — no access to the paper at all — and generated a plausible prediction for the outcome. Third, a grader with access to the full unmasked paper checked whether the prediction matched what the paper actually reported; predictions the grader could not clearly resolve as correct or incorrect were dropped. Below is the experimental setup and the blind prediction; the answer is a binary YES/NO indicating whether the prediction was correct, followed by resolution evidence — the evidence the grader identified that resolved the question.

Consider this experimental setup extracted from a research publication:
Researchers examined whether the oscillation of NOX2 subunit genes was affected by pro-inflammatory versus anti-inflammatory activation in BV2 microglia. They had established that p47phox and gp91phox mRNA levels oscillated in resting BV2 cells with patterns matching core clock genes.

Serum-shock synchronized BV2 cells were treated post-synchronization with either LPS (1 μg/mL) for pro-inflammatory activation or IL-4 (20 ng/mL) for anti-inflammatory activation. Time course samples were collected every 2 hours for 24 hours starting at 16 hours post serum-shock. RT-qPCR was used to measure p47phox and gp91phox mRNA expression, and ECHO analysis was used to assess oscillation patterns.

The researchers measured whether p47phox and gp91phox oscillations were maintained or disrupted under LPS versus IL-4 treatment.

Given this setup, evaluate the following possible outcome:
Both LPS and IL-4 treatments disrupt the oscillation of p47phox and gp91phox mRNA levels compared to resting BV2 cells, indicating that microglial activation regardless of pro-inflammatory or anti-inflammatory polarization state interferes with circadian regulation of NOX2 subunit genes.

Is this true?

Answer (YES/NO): NO